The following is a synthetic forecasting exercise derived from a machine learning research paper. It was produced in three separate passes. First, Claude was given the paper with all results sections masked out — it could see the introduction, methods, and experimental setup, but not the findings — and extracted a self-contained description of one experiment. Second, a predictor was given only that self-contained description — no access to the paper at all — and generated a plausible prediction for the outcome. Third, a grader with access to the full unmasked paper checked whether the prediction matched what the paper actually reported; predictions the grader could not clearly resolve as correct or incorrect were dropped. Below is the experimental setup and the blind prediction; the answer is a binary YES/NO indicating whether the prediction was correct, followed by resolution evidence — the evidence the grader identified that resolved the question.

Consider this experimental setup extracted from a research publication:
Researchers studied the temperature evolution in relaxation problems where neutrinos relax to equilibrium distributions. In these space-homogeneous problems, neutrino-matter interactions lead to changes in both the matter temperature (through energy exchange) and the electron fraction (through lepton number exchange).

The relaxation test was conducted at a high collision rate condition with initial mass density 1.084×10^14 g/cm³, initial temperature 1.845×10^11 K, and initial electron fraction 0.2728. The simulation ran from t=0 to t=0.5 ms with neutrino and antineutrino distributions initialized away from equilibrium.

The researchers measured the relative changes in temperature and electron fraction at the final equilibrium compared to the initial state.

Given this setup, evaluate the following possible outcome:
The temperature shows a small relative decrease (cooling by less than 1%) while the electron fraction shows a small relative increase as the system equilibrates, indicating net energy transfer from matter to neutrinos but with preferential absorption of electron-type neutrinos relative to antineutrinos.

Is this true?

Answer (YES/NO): NO